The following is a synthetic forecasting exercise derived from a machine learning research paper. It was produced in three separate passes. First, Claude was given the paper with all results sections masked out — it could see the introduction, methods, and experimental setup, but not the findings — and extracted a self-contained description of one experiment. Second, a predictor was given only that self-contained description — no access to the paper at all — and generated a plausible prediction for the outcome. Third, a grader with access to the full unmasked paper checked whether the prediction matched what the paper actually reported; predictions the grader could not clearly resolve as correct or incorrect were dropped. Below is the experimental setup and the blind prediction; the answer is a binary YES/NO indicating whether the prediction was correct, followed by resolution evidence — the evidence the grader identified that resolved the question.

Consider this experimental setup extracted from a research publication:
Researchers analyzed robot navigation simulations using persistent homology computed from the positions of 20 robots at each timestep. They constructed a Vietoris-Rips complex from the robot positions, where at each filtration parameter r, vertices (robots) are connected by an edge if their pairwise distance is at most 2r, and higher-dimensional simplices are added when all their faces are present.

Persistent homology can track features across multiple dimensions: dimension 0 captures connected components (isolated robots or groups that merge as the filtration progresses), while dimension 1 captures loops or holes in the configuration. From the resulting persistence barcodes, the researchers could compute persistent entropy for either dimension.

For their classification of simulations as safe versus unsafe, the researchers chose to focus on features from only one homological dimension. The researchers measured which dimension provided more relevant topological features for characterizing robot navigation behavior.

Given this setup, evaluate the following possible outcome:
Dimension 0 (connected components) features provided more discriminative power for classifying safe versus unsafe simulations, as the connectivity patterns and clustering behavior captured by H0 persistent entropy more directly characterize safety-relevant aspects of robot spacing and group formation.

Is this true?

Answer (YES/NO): YES